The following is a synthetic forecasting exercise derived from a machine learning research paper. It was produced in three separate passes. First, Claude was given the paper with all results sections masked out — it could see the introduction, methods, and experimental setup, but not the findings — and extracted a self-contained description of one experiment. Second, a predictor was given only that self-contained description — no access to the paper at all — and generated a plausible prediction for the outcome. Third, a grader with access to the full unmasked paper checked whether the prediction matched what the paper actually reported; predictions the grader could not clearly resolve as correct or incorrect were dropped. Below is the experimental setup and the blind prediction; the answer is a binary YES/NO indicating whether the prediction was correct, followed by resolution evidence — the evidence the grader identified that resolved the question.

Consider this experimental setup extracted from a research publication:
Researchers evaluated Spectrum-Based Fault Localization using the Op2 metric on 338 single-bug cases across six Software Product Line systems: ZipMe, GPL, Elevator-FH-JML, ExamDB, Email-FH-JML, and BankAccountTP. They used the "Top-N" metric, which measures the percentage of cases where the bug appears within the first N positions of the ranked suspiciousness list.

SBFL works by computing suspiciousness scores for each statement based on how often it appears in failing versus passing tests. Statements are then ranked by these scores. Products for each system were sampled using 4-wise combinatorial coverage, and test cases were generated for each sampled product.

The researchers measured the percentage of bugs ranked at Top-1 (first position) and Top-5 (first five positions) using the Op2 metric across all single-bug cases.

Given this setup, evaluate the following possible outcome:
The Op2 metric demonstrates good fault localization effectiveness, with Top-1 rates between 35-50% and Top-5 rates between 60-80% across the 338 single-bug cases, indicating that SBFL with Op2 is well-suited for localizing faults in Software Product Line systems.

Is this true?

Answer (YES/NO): NO